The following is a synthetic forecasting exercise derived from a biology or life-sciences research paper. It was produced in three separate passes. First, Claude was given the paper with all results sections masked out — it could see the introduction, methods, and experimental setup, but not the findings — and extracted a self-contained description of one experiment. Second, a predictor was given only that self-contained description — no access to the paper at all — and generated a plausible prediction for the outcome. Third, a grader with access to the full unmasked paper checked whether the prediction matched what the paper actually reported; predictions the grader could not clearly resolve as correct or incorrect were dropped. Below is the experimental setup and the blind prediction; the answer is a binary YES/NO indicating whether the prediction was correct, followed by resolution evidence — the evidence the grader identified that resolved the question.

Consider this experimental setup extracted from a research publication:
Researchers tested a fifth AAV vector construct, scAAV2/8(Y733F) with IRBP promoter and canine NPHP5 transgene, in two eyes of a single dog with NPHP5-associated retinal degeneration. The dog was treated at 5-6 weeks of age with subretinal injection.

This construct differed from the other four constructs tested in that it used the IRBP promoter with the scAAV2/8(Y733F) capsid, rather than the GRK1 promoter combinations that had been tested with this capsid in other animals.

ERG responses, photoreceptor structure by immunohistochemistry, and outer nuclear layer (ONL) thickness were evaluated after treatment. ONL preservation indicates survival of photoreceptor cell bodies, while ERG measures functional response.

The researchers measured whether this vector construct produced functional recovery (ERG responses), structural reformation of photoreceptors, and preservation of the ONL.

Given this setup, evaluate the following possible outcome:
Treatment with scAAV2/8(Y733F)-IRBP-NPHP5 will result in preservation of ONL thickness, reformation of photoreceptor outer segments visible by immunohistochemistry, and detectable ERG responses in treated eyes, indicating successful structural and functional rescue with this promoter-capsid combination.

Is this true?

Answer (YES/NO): NO